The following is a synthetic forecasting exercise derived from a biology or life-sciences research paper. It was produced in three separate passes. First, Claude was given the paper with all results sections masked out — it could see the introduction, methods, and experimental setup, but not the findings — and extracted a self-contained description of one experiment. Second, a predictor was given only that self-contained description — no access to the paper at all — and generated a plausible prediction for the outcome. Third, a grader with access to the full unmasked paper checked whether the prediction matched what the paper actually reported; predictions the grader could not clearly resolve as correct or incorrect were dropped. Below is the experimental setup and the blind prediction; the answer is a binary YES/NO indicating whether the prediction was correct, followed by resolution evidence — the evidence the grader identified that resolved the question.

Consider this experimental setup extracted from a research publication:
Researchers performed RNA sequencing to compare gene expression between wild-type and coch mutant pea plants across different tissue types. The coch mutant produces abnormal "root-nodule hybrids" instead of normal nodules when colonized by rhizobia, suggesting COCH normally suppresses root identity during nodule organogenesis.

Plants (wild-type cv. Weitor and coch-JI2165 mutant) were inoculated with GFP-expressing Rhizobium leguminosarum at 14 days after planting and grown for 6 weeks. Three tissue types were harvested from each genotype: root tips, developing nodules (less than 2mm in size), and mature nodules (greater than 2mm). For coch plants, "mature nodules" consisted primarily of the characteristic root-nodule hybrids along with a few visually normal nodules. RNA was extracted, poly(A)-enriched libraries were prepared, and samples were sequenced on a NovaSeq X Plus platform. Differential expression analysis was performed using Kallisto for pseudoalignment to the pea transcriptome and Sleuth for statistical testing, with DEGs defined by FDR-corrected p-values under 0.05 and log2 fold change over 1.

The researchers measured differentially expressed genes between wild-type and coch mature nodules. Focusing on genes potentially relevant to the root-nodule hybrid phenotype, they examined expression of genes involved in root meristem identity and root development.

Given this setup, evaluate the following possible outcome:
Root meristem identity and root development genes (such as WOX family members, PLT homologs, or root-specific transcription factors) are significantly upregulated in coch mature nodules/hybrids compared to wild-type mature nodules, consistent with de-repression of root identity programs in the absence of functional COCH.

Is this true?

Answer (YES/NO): NO